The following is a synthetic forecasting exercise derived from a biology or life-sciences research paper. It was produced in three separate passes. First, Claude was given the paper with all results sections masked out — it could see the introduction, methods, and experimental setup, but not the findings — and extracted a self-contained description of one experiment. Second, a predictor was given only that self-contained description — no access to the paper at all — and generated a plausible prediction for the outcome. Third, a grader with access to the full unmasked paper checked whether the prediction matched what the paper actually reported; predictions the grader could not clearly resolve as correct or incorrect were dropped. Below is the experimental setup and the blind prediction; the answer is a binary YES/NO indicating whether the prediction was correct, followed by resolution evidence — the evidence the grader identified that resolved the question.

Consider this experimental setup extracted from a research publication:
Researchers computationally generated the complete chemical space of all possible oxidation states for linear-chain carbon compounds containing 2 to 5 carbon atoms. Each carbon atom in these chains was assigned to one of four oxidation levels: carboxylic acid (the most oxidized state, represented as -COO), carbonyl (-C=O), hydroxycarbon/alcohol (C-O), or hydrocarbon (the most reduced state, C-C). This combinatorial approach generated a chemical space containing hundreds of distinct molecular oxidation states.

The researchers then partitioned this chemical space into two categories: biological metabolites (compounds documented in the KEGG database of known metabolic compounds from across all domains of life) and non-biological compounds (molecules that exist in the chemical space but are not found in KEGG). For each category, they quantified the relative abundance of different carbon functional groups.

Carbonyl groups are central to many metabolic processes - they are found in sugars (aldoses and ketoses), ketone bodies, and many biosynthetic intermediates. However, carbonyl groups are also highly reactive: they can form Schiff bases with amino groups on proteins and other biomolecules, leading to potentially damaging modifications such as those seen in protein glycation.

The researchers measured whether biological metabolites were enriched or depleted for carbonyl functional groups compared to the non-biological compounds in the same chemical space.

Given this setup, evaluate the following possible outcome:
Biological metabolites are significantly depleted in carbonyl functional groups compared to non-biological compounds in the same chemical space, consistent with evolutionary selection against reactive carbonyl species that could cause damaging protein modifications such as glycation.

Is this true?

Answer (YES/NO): YES